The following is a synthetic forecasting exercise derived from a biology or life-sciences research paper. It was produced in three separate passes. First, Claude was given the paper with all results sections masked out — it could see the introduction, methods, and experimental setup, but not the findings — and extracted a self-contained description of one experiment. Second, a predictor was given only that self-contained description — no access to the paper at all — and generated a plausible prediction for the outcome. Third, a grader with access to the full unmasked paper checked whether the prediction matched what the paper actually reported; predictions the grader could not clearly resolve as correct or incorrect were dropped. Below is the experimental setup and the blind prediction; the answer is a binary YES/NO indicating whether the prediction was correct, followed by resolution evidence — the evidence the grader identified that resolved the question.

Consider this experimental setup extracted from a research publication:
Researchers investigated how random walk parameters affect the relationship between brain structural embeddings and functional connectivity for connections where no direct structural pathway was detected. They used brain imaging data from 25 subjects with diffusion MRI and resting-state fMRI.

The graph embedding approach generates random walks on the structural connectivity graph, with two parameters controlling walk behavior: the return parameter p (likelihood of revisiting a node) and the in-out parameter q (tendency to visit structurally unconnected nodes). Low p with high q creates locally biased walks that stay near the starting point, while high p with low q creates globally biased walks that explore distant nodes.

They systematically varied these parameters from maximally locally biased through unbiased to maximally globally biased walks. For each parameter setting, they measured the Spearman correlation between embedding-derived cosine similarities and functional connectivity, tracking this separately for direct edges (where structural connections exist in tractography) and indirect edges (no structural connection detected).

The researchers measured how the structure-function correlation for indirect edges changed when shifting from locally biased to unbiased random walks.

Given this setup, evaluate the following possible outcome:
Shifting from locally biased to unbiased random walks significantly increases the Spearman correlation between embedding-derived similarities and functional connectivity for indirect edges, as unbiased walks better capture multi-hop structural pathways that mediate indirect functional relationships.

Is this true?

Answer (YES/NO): YES